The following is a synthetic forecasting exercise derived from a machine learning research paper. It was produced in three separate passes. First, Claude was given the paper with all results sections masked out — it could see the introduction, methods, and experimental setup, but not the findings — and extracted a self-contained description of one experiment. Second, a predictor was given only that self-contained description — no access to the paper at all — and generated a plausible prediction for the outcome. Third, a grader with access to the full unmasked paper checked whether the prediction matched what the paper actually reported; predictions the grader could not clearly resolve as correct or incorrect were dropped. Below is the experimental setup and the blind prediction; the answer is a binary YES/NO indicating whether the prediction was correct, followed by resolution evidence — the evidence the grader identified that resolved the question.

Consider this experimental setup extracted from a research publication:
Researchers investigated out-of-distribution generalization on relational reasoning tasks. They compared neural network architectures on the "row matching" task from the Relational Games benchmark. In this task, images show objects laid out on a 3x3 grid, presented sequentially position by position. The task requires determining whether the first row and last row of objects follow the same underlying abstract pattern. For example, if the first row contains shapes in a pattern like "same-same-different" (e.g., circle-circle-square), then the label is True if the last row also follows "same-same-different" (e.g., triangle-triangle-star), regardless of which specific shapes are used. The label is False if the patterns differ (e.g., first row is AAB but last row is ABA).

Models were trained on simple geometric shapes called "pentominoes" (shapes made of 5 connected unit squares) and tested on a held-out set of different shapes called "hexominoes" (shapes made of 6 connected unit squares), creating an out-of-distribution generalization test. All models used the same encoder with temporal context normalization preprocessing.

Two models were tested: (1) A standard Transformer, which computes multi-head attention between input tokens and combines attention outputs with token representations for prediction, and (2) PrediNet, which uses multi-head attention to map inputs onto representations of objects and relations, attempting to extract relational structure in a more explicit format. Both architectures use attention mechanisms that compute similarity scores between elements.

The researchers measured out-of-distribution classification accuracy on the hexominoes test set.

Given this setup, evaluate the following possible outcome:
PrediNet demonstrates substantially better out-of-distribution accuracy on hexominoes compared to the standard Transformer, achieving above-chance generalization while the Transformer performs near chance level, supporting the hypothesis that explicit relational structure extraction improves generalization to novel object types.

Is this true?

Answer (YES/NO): NO